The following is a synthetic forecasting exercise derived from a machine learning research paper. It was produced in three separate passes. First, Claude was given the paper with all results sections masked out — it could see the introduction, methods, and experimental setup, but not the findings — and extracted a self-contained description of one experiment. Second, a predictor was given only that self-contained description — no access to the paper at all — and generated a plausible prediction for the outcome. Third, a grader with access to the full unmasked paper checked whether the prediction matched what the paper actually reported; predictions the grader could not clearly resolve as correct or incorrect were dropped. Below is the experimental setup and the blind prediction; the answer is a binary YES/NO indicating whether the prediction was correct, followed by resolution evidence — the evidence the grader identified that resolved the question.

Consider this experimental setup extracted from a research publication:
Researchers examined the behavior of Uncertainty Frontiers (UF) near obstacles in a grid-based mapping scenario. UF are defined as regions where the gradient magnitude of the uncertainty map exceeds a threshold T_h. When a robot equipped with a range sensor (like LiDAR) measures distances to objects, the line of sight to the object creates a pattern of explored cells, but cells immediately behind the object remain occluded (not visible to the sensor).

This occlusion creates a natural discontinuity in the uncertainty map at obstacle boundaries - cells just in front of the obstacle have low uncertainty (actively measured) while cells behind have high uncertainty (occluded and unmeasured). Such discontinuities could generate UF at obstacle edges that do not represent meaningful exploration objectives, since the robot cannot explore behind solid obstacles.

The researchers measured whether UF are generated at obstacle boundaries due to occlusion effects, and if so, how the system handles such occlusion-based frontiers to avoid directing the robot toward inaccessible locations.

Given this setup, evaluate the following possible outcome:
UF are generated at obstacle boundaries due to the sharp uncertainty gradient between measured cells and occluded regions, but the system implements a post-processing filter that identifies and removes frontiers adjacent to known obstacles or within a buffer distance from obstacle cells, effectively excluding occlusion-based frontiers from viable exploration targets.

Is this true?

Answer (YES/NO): YES